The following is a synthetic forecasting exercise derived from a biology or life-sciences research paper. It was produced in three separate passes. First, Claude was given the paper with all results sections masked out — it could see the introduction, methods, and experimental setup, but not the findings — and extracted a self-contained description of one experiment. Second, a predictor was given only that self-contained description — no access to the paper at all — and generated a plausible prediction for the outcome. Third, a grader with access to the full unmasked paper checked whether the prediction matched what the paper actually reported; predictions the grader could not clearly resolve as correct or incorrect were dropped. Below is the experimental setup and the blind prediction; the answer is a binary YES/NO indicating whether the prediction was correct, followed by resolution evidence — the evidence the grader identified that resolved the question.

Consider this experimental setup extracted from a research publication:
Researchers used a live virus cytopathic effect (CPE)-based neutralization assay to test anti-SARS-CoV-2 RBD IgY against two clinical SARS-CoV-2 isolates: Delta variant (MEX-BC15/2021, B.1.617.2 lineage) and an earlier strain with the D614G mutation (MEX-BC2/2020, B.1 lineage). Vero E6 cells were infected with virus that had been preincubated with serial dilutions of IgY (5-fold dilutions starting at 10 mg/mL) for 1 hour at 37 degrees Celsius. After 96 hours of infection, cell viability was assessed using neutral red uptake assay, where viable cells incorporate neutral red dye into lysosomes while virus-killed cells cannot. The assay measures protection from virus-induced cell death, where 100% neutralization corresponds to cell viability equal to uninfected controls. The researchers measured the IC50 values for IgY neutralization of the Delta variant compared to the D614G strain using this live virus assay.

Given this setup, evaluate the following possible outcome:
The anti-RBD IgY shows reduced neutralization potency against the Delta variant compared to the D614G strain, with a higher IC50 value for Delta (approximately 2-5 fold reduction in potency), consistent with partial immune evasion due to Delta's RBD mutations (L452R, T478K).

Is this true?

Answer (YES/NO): NO